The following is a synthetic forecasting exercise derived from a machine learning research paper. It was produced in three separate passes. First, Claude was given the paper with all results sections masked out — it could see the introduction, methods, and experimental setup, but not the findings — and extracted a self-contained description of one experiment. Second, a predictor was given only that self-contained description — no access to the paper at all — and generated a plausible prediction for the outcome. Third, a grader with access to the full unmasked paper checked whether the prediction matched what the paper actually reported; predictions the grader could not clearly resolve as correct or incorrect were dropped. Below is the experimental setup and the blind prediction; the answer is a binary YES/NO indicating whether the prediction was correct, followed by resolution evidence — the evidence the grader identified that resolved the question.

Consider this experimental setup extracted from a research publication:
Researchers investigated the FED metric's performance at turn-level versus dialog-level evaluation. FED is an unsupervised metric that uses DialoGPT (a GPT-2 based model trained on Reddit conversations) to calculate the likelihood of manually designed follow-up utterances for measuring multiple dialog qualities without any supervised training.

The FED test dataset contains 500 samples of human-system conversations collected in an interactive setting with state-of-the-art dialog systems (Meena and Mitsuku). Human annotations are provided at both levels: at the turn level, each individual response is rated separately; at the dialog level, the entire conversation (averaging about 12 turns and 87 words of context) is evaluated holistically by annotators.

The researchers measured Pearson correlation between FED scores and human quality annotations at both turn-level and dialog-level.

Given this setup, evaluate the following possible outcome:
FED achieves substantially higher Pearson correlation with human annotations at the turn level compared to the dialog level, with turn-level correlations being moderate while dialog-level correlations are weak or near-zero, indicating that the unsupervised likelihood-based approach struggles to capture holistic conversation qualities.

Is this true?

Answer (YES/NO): NO